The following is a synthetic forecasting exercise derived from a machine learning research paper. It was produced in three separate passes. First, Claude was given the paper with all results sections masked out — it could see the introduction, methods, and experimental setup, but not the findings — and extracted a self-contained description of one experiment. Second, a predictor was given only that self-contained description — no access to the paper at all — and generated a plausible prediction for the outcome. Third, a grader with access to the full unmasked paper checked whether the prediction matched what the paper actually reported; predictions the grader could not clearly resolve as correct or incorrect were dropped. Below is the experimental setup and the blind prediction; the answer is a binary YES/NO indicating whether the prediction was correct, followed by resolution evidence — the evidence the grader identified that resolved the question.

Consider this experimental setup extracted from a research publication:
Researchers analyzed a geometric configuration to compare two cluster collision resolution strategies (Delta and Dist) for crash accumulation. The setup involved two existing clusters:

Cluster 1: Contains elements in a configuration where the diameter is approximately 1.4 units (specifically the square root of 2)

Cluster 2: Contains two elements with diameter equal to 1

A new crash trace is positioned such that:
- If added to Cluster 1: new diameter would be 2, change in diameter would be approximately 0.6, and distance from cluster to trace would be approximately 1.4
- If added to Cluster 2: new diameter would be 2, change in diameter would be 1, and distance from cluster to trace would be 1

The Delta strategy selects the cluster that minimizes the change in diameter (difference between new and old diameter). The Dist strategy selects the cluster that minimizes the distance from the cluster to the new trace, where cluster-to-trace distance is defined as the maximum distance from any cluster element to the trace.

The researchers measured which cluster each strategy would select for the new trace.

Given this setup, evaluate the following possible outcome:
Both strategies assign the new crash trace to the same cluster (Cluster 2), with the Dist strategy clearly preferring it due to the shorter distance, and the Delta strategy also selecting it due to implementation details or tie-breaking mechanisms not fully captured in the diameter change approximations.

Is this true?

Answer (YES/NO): NO